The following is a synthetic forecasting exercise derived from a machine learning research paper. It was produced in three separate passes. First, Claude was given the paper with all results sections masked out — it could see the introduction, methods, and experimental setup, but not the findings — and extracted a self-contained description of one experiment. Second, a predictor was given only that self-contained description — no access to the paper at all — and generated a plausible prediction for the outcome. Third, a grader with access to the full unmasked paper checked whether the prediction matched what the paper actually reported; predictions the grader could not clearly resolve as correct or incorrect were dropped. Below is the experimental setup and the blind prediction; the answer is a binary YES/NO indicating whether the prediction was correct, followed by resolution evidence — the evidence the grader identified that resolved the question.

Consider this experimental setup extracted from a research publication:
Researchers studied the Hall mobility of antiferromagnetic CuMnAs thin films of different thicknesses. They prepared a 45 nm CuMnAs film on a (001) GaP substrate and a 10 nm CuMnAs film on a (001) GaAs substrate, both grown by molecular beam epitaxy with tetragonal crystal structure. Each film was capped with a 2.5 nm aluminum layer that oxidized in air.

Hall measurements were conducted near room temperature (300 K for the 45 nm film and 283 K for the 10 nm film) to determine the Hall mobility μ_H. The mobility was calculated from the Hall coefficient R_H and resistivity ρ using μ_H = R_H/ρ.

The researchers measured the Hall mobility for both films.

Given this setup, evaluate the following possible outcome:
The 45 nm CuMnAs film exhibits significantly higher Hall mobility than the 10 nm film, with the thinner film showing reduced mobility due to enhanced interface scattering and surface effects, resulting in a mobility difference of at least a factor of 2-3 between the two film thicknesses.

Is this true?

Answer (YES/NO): NO